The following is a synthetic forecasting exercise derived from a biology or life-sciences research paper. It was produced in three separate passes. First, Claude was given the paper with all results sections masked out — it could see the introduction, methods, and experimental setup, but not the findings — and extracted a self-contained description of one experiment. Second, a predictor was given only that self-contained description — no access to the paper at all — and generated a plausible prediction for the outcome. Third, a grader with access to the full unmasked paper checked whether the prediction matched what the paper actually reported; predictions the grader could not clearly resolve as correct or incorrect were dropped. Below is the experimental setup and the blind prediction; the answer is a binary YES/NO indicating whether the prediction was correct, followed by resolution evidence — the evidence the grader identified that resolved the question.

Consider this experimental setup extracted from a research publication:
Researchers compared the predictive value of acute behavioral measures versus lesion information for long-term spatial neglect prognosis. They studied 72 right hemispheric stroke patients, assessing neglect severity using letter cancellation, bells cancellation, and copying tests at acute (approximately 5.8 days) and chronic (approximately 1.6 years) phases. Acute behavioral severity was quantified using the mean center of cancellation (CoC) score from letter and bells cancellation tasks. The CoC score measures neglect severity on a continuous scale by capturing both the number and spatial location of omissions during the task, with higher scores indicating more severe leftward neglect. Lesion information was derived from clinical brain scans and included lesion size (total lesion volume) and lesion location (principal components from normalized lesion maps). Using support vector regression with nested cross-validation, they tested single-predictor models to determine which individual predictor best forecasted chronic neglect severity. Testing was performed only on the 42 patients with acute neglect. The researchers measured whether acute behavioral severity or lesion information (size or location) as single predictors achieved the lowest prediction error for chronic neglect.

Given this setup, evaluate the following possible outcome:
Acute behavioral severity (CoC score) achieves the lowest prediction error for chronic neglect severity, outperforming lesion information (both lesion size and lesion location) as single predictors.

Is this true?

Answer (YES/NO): NO